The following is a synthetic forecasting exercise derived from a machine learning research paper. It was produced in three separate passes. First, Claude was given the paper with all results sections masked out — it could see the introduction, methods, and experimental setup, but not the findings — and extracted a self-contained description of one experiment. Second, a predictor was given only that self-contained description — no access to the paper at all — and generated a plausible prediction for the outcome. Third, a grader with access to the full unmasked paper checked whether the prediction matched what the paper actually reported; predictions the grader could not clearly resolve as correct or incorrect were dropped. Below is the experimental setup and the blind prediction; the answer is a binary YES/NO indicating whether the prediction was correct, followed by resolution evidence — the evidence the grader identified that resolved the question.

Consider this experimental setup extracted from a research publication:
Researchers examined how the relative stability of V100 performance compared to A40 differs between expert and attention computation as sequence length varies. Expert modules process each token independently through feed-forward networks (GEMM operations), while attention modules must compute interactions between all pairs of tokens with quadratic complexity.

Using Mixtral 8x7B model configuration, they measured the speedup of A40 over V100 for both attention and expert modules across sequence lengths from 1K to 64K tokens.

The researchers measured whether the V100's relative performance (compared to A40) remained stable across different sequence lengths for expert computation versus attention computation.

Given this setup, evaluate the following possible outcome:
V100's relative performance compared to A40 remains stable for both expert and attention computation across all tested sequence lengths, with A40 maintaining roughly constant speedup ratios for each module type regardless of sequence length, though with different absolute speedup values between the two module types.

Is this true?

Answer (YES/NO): NO